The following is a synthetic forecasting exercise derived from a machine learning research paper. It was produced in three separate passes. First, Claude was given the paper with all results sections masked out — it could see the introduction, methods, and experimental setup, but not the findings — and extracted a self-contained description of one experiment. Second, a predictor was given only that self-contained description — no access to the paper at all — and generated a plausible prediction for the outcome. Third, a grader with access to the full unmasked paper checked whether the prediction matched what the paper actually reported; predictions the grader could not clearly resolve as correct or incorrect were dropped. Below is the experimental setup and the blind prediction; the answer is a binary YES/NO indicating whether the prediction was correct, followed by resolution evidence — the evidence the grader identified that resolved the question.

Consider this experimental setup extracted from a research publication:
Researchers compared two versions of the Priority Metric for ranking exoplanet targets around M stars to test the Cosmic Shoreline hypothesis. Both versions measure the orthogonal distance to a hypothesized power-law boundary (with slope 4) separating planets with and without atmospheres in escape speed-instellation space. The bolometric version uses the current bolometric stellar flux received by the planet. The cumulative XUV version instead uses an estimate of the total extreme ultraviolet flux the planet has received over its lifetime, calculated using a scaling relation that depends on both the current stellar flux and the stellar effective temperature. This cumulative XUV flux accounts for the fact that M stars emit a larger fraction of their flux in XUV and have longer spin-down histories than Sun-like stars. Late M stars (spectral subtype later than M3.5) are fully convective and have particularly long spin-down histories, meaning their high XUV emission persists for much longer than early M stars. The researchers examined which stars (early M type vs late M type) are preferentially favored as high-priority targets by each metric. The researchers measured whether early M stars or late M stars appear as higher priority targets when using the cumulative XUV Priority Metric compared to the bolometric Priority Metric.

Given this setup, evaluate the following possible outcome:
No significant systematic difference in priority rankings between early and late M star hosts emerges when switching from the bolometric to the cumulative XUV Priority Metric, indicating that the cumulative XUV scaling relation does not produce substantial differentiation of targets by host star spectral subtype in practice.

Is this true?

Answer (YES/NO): NO